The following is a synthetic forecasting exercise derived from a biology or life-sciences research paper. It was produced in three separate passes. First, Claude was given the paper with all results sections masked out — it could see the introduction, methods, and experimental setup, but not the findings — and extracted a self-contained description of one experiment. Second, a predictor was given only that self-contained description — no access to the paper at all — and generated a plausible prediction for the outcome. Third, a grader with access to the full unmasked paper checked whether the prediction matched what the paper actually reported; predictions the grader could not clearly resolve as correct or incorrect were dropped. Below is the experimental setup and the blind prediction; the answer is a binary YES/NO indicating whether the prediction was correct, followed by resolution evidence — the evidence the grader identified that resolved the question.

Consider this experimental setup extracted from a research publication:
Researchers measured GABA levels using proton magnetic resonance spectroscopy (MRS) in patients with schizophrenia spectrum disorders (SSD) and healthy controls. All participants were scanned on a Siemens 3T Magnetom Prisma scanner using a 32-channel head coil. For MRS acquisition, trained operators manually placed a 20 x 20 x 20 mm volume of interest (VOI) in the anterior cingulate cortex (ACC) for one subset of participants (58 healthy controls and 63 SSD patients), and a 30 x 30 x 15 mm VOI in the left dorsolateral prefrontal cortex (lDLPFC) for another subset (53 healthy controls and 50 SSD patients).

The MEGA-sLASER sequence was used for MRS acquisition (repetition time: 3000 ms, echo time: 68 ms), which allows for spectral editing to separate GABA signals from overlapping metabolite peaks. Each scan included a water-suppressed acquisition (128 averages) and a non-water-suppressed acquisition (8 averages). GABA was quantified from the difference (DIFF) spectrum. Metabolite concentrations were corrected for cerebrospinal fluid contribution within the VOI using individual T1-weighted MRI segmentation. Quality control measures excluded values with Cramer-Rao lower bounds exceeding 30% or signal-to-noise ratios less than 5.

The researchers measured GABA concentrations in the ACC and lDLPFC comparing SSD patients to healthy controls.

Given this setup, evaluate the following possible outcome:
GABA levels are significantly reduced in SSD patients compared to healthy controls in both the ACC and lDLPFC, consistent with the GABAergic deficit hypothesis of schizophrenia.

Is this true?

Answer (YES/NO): NO